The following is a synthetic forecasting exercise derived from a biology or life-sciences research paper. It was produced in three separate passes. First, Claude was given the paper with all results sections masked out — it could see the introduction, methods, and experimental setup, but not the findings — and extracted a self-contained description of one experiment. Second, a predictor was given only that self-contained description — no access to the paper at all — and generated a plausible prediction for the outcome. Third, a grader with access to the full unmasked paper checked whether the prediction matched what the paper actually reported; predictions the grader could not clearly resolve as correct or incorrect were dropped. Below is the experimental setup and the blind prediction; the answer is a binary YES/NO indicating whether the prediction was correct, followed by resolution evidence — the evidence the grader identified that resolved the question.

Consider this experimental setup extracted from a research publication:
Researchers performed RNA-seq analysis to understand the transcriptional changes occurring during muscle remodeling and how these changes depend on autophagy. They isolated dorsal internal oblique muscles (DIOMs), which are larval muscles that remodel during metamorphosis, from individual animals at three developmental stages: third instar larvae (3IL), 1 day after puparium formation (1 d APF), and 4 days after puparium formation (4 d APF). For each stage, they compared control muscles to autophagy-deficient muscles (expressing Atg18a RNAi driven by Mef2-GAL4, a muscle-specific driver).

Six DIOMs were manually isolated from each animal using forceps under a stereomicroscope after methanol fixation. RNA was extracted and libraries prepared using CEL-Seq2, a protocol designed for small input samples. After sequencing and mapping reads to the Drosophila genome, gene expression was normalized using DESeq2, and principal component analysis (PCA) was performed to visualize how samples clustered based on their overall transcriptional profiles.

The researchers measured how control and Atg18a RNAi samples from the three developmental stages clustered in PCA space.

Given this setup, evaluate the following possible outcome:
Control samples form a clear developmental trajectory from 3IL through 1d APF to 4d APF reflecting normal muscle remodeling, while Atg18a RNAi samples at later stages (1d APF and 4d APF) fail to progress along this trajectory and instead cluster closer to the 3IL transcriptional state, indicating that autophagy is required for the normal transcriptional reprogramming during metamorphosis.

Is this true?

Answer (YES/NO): NO